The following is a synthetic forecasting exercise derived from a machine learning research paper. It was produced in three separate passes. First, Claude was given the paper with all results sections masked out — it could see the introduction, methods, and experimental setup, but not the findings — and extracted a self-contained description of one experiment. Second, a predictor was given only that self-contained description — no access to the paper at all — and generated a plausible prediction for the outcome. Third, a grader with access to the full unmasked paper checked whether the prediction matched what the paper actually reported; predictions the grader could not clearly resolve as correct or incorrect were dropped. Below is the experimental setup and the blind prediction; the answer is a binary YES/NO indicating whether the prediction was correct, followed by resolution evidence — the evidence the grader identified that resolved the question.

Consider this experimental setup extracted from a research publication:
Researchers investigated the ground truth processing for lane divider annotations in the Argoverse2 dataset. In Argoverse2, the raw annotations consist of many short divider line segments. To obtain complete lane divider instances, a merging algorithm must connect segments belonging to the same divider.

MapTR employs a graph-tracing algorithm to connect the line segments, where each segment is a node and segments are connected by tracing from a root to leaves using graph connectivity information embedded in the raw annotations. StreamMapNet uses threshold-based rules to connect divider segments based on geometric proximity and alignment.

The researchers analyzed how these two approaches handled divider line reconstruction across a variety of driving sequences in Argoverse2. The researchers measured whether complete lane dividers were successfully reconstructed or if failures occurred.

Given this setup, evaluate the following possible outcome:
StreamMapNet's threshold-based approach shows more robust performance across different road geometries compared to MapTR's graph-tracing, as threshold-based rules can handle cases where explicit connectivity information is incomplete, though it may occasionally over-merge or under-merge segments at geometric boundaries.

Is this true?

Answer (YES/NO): NO